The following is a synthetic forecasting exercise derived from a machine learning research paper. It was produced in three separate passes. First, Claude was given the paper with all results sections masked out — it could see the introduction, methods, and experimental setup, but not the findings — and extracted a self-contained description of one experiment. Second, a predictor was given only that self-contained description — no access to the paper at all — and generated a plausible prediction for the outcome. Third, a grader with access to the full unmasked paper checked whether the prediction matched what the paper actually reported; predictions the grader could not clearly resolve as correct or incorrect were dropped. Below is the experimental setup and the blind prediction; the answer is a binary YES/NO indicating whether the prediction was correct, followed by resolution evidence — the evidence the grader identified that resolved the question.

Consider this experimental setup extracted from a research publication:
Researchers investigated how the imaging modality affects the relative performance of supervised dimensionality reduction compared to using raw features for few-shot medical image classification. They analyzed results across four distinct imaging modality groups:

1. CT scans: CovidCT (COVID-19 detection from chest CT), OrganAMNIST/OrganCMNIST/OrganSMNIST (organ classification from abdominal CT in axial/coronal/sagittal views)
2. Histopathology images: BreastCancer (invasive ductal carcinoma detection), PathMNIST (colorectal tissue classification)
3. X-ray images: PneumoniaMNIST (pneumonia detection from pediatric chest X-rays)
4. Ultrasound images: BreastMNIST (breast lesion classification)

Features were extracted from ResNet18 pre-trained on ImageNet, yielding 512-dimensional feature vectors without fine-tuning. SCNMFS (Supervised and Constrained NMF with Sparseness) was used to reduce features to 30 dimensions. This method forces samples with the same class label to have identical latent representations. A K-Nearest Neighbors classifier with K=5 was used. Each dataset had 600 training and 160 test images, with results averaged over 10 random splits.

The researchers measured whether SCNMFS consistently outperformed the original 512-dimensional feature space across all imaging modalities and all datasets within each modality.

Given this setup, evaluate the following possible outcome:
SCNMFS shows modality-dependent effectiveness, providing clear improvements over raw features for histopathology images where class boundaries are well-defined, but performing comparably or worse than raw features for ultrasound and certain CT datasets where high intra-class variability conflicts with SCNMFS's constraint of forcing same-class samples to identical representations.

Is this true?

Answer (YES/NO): YES